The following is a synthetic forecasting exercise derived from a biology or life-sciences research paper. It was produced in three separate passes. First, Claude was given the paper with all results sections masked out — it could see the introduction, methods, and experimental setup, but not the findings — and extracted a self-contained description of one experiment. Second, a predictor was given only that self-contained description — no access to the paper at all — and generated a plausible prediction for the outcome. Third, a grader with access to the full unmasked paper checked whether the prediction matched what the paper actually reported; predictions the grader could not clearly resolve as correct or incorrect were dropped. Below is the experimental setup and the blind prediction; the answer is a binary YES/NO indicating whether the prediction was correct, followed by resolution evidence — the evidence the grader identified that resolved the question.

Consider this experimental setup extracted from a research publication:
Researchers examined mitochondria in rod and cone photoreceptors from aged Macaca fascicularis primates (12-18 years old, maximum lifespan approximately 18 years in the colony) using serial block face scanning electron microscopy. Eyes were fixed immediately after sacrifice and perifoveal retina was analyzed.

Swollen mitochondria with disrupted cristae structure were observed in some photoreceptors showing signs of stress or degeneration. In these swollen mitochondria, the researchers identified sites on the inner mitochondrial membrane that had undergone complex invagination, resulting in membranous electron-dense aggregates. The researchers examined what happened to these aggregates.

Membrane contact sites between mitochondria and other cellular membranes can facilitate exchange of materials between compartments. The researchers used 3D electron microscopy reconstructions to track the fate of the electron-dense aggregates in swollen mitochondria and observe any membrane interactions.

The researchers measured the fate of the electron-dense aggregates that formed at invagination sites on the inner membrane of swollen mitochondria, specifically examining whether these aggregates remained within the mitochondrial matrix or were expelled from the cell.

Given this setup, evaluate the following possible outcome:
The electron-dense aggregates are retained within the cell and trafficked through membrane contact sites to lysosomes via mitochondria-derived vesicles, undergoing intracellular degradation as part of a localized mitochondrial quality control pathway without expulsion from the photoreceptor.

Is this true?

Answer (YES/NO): NO